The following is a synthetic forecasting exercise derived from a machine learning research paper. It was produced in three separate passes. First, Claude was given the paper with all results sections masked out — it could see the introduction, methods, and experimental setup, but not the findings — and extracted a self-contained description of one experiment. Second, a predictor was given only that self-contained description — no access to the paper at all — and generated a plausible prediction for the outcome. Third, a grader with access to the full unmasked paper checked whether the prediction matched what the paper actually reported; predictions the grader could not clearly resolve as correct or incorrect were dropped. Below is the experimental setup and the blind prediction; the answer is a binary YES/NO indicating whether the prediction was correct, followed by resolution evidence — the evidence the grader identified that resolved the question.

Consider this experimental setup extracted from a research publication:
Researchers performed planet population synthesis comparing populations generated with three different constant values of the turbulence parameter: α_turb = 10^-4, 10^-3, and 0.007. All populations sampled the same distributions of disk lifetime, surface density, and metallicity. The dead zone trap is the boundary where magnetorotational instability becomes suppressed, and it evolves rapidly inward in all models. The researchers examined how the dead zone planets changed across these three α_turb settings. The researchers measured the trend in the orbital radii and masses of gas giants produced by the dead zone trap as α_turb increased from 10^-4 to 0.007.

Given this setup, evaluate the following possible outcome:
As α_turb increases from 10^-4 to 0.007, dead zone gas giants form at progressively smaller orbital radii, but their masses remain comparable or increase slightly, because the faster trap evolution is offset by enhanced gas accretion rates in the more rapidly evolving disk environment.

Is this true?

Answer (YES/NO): NO